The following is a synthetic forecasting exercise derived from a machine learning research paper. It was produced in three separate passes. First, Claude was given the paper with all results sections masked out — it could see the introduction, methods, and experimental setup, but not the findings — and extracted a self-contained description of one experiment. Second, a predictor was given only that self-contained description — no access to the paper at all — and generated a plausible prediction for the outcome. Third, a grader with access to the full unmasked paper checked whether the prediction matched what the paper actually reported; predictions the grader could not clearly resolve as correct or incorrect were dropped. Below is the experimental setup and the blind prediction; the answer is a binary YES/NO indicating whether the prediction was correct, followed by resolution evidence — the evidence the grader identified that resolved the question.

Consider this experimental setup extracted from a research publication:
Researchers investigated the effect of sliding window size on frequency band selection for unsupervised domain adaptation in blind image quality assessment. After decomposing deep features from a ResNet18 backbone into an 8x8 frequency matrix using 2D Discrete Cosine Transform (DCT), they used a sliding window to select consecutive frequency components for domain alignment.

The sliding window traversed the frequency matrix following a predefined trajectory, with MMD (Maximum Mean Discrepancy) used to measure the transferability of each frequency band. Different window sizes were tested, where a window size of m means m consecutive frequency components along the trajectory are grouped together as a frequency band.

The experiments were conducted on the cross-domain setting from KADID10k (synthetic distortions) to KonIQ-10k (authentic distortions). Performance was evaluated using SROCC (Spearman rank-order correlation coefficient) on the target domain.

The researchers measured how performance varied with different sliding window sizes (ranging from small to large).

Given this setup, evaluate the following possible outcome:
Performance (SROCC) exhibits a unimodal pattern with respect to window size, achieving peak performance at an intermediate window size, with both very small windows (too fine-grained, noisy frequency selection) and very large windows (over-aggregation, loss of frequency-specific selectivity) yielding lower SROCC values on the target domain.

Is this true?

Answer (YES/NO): YES